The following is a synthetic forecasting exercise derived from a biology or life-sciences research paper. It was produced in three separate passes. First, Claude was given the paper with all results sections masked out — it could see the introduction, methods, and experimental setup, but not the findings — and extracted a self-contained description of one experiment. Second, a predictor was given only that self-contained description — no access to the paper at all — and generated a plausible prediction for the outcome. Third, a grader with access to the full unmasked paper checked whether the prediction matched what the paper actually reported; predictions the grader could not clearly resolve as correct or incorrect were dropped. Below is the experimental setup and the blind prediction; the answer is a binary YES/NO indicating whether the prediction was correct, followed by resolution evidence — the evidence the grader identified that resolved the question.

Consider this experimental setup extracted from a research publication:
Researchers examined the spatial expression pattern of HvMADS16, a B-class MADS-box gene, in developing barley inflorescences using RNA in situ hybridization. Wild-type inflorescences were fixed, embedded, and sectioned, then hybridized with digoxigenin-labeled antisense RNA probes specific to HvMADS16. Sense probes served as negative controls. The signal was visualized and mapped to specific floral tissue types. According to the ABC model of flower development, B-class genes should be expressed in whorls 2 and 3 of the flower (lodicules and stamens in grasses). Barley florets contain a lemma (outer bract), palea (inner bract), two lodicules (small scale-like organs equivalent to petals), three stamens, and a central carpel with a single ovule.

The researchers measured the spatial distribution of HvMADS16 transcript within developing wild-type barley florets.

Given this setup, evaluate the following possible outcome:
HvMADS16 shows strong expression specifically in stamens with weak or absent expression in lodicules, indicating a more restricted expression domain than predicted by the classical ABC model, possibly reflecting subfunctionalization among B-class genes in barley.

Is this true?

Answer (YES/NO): NO